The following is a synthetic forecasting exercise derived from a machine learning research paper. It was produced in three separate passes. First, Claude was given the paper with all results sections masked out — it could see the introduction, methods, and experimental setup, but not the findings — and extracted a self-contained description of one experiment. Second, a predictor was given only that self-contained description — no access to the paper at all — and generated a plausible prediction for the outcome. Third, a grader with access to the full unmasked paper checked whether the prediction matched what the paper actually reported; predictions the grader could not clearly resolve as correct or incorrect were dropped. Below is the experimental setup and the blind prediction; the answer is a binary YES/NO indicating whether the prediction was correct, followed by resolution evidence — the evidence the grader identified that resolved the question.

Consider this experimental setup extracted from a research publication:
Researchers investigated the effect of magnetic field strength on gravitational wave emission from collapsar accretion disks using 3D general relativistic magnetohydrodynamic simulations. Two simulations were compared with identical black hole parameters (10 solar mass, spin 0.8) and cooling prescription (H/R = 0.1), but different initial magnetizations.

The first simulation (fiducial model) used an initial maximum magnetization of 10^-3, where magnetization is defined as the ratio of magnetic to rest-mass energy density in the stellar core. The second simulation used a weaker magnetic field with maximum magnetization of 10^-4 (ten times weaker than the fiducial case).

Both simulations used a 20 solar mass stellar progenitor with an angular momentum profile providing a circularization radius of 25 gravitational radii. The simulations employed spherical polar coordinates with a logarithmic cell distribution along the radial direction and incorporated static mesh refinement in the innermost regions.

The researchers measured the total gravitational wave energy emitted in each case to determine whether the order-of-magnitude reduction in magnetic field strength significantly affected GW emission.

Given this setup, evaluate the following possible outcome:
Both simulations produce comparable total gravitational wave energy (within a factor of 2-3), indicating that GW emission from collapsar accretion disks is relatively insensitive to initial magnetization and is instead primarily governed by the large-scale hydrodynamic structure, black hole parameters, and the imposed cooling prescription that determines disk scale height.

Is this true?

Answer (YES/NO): YES